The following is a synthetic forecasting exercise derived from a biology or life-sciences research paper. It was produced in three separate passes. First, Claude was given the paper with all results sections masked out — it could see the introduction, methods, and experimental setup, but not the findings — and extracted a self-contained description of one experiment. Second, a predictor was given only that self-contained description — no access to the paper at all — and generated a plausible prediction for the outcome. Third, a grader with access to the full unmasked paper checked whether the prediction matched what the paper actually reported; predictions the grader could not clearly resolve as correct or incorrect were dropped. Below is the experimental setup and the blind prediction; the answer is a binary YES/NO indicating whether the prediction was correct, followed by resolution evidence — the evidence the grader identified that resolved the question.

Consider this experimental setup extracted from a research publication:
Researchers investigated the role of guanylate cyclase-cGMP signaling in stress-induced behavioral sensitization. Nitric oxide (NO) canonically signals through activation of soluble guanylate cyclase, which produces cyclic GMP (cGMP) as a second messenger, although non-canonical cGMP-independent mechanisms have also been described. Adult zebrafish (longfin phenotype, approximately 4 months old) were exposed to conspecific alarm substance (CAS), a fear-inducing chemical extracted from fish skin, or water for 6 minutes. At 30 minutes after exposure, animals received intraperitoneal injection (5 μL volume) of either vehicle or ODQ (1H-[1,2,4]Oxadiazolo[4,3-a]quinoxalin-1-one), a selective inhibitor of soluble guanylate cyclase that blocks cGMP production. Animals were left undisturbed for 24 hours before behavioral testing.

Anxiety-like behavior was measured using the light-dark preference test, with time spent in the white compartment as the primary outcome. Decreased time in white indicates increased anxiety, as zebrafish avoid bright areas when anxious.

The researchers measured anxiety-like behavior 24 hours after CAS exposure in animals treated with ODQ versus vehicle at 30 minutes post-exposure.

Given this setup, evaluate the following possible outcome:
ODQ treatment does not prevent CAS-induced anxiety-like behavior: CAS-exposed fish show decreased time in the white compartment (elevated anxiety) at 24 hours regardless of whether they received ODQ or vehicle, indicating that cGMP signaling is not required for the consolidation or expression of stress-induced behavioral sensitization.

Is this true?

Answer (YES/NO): NO